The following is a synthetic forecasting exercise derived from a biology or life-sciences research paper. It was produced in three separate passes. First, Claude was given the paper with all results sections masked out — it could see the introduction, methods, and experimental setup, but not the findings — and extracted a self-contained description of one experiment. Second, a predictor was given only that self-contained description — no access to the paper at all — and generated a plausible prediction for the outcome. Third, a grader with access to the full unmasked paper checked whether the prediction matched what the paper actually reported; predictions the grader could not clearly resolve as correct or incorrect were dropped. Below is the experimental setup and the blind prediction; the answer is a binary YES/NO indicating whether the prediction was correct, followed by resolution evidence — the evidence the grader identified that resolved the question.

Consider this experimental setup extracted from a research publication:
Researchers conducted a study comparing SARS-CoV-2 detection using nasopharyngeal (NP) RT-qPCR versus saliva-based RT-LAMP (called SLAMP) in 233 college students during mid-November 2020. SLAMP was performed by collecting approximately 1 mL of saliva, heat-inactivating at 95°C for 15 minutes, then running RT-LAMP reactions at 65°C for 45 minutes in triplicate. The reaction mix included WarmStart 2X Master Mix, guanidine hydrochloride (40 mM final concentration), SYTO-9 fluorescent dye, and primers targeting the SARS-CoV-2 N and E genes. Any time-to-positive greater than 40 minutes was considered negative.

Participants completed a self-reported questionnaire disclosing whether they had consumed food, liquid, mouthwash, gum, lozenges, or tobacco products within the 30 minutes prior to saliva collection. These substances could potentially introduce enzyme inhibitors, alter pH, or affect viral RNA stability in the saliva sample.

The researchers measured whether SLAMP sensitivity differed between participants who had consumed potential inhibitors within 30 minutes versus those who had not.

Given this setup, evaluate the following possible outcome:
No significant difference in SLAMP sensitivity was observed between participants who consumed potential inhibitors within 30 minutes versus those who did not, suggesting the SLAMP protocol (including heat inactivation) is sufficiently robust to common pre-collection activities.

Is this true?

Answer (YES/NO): YES